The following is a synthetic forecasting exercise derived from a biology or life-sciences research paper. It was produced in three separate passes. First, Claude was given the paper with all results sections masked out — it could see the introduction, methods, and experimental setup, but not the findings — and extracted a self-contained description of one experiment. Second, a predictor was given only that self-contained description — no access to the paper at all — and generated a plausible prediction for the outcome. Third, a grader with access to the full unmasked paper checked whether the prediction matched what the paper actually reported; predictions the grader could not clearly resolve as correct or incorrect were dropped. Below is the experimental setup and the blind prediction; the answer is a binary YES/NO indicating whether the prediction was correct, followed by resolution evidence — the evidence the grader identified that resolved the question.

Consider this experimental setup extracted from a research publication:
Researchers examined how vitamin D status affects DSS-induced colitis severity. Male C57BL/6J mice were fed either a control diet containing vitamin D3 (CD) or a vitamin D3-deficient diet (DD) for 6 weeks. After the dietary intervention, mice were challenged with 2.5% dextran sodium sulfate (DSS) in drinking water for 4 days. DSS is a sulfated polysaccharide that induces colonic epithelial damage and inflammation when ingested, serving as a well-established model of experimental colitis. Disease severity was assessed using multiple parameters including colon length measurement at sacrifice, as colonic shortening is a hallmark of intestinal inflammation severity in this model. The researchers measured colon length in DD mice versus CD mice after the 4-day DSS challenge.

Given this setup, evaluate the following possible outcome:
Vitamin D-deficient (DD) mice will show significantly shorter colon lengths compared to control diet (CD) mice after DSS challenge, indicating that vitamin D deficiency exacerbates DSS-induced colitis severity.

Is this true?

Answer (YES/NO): YES